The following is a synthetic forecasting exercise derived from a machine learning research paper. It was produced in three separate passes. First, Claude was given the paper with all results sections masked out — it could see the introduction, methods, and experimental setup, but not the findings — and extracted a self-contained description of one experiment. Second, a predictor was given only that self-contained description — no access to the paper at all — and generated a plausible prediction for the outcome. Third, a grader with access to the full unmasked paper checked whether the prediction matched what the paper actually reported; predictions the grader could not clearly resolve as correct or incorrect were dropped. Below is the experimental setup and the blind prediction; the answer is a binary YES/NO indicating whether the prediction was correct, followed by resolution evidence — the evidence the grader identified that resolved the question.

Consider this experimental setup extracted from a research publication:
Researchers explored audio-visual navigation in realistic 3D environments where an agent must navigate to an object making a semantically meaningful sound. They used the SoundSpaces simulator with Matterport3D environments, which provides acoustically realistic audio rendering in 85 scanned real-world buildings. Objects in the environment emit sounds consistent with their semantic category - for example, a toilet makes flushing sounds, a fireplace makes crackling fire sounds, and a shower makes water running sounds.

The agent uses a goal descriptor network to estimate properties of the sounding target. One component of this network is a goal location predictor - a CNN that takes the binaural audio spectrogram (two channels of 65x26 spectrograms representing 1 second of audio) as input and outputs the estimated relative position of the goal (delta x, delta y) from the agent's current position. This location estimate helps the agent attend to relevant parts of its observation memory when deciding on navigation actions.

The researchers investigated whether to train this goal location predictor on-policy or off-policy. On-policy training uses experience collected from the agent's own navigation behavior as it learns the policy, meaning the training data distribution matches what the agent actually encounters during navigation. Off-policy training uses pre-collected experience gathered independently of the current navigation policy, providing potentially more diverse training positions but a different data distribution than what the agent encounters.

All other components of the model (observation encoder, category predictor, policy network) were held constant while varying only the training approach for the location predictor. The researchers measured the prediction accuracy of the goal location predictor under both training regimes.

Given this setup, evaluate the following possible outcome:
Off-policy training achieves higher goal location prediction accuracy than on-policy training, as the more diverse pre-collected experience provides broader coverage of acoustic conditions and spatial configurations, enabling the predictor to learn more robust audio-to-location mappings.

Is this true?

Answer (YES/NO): NO